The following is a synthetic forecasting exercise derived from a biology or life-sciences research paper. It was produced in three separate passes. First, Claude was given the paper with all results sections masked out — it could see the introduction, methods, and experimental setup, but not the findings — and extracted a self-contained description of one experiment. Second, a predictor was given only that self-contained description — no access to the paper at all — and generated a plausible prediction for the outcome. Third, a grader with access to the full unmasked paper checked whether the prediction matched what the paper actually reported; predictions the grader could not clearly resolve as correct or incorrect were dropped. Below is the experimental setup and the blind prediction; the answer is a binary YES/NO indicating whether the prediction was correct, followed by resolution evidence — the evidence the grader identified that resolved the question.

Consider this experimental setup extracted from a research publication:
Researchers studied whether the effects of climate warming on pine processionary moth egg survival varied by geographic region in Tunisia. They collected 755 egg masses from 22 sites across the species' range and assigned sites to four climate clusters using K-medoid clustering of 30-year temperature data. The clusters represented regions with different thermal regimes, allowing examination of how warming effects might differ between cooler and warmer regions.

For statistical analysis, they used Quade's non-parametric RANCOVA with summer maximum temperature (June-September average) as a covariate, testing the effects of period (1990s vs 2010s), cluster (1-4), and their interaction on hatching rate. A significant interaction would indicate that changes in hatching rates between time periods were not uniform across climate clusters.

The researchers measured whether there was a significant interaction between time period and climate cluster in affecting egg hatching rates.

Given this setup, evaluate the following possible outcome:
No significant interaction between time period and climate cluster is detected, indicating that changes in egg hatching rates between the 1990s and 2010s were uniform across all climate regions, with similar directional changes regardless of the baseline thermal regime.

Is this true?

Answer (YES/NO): NO